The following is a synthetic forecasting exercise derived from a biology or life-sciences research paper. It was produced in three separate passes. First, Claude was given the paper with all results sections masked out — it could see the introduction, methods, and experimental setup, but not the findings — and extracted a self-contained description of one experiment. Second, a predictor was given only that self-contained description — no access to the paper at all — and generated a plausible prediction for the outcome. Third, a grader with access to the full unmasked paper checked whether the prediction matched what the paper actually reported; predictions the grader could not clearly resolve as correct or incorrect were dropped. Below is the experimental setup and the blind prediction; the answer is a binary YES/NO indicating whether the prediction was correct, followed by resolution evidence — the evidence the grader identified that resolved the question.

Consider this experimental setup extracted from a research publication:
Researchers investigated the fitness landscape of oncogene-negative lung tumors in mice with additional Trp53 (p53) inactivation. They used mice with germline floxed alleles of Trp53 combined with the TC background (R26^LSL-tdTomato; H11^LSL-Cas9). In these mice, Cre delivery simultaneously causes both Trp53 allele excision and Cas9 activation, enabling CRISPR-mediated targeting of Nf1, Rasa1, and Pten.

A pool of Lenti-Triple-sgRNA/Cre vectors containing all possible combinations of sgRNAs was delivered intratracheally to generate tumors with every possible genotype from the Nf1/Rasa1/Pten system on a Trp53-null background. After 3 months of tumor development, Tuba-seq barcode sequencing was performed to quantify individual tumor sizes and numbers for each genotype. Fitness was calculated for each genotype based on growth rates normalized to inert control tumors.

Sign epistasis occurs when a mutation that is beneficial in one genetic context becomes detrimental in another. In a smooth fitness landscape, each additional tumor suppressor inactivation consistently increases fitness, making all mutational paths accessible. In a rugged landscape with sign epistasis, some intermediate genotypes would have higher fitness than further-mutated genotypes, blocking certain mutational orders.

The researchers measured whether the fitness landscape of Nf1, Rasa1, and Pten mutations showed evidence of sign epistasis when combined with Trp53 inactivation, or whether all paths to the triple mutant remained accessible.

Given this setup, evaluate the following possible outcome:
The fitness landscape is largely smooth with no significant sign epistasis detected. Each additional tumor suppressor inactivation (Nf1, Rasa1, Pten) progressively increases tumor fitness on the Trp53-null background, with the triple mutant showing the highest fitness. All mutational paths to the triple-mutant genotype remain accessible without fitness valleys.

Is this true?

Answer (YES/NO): YES